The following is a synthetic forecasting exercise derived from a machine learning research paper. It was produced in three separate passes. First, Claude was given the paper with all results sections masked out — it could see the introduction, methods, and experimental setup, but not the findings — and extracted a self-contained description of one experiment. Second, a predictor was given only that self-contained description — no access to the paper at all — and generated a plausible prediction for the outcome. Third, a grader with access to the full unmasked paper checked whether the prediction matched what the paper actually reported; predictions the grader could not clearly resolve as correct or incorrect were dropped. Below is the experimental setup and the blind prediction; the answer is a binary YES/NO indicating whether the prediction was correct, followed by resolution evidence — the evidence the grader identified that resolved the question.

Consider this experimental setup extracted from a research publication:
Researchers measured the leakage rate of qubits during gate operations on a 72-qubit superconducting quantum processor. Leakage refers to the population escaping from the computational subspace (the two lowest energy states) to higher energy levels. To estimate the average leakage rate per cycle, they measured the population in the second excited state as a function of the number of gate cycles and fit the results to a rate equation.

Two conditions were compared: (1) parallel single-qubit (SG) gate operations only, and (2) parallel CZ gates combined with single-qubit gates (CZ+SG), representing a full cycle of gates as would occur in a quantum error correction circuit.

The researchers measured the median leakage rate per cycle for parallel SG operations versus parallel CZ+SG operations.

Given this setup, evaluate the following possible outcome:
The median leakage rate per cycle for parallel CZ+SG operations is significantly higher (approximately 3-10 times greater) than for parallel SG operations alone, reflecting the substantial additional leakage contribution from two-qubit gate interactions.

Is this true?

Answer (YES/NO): YES